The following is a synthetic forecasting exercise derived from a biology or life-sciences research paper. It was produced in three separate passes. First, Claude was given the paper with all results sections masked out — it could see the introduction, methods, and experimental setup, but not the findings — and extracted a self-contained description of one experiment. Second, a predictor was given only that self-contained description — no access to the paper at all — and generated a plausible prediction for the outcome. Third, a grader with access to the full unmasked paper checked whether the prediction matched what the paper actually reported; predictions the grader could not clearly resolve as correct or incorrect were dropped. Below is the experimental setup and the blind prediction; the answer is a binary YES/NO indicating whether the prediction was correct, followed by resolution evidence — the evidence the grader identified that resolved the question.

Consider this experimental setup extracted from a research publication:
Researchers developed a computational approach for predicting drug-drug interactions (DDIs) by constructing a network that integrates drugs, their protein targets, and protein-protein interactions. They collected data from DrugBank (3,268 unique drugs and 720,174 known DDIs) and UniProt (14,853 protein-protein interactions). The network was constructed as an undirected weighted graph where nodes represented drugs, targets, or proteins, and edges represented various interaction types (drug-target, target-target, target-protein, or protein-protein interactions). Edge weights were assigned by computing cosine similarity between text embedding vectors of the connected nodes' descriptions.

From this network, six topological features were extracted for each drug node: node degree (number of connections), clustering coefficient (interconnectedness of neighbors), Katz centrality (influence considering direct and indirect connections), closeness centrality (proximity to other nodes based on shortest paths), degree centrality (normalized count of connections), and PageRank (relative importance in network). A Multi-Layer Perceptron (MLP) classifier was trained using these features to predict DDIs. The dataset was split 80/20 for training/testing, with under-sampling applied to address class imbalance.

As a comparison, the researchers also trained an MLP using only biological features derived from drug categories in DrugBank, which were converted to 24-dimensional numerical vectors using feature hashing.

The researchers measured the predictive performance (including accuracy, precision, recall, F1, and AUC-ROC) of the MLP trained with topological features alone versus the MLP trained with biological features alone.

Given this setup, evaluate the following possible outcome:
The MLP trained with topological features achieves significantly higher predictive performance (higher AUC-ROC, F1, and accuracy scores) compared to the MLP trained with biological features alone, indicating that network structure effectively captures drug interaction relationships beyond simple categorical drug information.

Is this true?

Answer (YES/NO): NO